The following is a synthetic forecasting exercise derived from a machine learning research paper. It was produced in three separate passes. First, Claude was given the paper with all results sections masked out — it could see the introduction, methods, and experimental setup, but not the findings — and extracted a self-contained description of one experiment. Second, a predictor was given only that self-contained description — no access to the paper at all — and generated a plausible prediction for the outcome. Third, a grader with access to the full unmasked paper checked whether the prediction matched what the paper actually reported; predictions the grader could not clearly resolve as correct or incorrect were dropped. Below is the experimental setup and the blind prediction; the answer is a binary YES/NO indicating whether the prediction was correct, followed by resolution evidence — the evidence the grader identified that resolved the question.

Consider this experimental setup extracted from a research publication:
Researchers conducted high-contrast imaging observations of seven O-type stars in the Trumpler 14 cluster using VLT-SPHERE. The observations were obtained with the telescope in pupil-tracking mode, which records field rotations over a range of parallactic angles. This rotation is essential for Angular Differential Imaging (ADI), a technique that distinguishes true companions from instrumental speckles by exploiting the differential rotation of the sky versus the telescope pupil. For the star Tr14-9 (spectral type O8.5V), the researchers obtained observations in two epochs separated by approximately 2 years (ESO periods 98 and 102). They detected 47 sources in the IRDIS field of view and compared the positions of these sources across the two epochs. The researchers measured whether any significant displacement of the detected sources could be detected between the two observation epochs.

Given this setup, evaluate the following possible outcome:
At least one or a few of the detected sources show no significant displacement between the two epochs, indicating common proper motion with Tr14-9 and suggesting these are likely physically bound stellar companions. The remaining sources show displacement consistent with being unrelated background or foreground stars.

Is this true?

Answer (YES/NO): NO